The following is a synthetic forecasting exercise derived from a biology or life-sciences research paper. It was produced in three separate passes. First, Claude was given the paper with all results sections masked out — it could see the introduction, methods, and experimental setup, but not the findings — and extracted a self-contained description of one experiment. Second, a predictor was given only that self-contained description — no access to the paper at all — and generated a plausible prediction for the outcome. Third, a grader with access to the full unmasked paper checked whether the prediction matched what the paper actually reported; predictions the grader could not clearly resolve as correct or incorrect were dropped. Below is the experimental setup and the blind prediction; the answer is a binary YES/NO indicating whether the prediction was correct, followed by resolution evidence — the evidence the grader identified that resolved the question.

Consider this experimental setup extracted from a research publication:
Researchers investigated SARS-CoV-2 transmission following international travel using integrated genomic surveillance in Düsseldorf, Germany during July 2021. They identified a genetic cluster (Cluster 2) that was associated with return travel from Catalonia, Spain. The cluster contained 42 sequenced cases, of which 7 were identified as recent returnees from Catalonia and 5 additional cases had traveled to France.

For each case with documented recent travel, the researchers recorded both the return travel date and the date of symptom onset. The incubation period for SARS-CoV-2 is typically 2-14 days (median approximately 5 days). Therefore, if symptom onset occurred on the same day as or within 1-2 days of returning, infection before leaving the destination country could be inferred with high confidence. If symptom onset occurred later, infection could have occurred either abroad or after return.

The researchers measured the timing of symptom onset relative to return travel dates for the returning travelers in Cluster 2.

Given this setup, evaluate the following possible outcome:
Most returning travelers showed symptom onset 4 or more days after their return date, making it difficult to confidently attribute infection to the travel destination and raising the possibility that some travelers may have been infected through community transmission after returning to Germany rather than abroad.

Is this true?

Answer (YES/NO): NO